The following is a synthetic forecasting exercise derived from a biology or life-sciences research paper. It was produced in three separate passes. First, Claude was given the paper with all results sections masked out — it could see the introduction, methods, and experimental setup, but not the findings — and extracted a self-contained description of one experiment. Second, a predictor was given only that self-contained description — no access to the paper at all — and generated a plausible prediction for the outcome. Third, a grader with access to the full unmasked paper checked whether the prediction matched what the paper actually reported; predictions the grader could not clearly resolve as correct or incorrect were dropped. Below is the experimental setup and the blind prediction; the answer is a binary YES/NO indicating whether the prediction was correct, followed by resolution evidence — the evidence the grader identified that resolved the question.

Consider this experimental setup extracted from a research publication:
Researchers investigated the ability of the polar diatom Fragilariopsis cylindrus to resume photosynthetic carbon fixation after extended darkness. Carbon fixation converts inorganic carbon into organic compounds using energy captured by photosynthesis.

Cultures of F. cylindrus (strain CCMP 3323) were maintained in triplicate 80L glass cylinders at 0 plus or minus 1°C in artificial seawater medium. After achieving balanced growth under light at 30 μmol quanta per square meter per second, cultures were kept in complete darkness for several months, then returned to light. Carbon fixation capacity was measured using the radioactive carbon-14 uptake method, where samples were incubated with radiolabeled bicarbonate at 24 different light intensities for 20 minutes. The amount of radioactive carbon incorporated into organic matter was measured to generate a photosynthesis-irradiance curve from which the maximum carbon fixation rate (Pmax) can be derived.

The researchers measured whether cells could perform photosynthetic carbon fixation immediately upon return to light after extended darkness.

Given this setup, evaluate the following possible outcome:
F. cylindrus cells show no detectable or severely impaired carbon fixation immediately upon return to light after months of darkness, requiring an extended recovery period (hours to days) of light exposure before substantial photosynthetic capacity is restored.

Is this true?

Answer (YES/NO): YES